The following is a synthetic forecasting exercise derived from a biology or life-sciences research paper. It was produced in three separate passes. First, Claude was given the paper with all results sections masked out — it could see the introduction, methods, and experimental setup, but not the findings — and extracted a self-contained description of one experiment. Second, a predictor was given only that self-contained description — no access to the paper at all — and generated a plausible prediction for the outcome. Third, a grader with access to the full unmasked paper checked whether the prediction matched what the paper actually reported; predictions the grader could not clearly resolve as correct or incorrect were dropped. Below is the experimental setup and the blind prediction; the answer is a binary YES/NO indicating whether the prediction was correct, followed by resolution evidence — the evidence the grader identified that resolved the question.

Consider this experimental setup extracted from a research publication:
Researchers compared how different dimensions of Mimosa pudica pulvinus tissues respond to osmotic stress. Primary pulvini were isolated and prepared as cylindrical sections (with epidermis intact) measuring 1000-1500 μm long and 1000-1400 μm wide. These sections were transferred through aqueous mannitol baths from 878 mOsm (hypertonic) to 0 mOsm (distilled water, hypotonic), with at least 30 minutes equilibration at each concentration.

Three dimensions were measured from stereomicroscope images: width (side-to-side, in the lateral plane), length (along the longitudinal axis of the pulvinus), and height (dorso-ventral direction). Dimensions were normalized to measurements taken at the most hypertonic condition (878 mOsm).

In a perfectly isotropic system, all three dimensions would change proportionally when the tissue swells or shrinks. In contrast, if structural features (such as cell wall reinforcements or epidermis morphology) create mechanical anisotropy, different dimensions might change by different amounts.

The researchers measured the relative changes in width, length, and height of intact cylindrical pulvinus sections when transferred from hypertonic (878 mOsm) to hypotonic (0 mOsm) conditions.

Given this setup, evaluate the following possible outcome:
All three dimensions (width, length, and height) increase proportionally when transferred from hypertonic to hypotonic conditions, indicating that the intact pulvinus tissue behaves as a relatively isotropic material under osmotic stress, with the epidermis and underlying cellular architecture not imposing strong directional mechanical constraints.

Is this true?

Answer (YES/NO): NO